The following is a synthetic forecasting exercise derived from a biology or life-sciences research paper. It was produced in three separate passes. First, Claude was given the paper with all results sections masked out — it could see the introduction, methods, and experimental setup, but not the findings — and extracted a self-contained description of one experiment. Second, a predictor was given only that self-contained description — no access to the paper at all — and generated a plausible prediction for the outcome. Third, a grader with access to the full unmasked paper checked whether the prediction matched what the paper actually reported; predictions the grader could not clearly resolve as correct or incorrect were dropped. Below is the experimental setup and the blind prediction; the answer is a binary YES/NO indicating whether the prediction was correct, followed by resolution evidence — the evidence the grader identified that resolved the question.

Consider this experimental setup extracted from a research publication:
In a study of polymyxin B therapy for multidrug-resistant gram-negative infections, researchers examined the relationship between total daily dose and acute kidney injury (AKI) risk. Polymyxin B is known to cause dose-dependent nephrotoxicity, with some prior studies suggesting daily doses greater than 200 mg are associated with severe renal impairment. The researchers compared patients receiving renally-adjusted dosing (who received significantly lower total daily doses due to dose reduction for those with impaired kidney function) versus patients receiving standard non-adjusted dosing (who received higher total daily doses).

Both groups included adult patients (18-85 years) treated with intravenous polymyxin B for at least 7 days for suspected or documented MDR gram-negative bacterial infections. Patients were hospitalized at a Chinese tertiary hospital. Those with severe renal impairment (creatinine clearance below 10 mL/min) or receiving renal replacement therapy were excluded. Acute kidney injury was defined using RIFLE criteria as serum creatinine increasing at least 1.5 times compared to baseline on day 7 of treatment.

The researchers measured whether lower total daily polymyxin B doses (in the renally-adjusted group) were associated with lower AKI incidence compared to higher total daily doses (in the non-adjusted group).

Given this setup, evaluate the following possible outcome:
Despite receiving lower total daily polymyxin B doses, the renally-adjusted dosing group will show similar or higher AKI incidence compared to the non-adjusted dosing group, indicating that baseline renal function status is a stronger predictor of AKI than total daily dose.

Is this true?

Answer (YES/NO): YES